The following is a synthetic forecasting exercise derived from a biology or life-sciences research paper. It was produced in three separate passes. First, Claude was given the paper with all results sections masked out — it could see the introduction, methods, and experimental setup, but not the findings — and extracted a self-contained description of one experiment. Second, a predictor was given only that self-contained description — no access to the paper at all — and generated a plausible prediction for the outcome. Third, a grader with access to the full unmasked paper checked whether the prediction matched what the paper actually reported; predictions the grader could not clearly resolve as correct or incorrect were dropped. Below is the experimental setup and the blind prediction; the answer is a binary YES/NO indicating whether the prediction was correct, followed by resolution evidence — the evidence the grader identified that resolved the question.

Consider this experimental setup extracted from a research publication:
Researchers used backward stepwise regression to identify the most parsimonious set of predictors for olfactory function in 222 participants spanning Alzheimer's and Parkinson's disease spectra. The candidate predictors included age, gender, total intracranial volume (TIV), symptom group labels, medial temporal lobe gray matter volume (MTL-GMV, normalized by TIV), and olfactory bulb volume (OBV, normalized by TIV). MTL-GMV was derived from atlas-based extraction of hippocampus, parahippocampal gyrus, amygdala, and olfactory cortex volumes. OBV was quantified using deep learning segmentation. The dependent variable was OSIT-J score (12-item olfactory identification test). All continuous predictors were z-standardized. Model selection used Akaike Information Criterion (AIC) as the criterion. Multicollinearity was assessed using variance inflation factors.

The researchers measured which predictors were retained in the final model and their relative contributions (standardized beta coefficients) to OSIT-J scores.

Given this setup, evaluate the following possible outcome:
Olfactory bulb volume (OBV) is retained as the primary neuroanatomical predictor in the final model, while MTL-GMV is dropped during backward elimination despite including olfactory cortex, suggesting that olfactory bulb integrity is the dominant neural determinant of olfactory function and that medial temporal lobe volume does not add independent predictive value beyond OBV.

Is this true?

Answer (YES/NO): NO